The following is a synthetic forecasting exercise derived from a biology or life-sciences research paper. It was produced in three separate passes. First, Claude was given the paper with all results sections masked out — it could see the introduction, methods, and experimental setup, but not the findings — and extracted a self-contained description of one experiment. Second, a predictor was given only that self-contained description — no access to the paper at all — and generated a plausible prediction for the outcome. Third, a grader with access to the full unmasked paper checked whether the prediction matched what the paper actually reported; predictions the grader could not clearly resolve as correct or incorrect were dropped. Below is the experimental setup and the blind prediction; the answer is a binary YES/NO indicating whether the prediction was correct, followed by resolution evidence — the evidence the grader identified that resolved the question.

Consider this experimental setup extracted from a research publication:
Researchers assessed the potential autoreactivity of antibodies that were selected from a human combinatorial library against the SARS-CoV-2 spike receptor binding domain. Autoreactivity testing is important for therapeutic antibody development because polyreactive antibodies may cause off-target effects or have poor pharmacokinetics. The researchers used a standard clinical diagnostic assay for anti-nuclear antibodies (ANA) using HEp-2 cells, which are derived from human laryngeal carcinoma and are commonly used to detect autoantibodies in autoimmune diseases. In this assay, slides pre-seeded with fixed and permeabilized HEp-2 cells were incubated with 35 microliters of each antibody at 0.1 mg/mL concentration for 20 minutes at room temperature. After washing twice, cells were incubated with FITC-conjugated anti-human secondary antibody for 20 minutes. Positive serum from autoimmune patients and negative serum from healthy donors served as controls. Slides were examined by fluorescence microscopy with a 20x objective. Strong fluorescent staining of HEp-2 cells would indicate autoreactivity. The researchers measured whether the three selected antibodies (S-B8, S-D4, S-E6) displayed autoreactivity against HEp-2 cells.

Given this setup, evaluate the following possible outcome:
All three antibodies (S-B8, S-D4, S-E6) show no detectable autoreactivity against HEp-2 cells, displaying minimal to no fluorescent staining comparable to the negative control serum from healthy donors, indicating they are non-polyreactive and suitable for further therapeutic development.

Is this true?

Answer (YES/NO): NO